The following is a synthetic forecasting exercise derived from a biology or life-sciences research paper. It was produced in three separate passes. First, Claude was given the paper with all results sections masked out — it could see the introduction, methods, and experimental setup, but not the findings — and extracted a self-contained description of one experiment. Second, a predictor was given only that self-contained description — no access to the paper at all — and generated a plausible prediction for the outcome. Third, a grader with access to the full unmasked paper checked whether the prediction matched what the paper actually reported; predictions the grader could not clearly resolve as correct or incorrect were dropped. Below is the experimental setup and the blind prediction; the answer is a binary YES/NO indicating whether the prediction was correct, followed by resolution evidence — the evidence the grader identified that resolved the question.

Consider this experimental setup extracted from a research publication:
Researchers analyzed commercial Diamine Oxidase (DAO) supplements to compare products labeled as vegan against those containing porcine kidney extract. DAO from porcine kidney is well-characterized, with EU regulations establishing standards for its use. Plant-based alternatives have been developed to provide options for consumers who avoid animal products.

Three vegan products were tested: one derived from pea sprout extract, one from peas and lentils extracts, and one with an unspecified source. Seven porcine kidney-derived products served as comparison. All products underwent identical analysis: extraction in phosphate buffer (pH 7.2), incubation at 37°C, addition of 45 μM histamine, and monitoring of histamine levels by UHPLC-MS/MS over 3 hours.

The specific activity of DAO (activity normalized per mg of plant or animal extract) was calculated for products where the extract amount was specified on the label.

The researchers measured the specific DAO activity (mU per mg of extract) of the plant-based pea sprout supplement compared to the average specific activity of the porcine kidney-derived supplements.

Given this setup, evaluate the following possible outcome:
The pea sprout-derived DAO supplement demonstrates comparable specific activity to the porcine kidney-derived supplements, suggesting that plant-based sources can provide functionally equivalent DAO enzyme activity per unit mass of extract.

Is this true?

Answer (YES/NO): YES